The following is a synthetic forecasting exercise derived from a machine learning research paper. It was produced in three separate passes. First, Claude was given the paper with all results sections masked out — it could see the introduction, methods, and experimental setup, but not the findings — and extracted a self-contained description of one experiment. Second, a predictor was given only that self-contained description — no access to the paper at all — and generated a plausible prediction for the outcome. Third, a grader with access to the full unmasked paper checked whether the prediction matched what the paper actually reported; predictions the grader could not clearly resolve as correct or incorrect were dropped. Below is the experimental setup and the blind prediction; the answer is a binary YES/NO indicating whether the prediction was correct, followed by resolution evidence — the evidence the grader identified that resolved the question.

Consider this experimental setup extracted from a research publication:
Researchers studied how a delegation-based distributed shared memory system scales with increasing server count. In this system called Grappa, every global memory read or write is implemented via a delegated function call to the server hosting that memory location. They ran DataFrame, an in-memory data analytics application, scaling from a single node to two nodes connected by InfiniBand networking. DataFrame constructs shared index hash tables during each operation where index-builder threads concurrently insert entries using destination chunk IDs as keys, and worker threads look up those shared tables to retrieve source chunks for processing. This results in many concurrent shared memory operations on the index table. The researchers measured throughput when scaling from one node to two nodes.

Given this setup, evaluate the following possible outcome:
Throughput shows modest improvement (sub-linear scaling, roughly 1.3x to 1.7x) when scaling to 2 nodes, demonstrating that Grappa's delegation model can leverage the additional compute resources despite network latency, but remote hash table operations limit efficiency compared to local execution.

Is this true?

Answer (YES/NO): NO